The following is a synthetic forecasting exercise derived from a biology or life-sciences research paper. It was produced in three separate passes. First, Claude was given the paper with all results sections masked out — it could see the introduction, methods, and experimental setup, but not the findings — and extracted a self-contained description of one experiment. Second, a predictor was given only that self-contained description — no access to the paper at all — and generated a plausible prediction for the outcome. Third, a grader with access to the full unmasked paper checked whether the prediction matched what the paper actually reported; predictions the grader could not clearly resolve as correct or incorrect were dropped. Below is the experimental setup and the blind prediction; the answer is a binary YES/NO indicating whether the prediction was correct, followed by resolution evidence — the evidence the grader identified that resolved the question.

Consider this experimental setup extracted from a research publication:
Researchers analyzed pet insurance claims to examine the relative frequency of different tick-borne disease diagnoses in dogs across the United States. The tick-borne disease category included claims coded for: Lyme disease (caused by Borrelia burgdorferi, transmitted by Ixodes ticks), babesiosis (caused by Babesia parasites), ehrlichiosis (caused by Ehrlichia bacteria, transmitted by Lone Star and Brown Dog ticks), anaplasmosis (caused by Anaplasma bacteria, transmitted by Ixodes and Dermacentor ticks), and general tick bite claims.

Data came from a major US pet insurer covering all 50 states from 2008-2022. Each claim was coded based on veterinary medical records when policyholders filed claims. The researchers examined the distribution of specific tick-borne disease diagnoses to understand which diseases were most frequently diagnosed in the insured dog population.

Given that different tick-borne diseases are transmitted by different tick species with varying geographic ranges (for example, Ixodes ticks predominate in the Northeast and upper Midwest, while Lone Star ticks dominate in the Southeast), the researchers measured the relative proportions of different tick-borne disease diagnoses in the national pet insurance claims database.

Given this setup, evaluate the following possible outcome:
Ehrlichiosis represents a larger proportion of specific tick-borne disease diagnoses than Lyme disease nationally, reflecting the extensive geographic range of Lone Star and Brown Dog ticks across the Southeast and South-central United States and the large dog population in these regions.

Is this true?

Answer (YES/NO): NO